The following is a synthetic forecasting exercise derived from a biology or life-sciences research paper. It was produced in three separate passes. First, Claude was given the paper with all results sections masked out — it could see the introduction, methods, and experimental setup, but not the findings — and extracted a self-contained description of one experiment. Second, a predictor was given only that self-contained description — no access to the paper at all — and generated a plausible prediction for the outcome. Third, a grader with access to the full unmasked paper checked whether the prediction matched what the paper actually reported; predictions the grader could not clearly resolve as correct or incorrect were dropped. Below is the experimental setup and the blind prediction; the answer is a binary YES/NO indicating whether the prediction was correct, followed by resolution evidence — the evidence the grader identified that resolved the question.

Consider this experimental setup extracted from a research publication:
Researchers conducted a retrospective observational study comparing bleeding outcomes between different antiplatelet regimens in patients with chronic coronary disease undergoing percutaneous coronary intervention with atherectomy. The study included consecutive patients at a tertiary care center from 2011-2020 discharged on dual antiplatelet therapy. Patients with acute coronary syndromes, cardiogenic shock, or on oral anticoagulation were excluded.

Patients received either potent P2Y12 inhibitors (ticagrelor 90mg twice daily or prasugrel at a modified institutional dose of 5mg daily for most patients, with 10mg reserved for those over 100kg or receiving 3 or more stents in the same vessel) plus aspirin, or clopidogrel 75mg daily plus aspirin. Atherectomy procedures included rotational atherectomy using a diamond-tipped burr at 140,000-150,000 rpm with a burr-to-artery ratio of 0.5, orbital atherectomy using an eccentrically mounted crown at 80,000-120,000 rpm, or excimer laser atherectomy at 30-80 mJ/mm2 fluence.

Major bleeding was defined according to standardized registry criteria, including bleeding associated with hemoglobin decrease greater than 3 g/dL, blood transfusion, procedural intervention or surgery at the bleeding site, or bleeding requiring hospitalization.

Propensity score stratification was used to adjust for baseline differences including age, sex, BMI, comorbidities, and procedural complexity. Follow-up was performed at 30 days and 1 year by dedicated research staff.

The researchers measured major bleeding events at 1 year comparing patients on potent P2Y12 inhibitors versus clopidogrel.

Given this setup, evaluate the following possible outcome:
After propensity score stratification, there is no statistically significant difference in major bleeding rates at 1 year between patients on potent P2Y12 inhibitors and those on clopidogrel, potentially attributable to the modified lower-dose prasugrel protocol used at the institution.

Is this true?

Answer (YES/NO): YES